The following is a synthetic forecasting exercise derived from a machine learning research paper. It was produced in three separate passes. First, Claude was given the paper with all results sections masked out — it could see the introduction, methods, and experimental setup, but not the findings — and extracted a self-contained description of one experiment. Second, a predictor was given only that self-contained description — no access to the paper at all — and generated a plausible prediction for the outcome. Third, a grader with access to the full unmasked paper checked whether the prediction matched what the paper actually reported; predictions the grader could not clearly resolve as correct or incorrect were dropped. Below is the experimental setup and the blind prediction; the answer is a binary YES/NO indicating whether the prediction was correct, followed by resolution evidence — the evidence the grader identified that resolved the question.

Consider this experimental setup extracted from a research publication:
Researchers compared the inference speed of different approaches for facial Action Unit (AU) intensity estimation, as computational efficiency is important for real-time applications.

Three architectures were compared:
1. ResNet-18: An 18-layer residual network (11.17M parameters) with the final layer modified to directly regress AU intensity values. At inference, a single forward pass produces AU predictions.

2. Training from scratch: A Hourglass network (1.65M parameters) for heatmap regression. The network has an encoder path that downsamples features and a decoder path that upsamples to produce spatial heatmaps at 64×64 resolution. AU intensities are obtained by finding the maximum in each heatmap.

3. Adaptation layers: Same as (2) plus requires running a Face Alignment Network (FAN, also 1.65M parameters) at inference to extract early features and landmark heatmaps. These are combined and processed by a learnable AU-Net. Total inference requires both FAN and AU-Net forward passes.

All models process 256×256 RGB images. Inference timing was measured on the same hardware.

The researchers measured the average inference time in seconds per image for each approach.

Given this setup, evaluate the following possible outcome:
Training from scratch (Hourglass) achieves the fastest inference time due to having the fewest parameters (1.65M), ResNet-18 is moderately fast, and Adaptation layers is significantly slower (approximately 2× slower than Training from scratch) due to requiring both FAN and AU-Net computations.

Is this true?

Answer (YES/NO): NO